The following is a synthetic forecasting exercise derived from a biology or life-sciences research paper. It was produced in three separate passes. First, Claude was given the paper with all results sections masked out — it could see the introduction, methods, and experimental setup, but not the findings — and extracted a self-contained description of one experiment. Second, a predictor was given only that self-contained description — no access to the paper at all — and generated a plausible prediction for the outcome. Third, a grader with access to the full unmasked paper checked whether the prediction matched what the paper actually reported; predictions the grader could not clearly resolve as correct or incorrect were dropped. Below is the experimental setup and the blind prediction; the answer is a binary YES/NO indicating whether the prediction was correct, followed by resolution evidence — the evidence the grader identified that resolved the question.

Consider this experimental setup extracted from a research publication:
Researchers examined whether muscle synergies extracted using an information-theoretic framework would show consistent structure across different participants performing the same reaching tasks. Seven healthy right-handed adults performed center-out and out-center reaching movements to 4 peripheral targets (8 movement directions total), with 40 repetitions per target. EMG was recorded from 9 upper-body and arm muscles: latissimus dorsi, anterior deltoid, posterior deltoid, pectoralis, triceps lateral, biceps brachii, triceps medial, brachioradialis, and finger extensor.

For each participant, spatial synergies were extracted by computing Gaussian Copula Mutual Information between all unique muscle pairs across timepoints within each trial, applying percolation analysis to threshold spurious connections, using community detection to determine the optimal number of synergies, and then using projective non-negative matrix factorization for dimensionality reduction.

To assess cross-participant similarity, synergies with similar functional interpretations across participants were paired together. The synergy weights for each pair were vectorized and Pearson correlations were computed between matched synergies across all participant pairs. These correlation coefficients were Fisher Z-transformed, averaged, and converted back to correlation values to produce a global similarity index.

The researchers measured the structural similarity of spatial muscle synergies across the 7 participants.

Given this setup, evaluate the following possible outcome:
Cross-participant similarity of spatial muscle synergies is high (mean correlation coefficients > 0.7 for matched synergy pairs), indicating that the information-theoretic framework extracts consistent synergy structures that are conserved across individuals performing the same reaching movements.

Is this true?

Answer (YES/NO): YES